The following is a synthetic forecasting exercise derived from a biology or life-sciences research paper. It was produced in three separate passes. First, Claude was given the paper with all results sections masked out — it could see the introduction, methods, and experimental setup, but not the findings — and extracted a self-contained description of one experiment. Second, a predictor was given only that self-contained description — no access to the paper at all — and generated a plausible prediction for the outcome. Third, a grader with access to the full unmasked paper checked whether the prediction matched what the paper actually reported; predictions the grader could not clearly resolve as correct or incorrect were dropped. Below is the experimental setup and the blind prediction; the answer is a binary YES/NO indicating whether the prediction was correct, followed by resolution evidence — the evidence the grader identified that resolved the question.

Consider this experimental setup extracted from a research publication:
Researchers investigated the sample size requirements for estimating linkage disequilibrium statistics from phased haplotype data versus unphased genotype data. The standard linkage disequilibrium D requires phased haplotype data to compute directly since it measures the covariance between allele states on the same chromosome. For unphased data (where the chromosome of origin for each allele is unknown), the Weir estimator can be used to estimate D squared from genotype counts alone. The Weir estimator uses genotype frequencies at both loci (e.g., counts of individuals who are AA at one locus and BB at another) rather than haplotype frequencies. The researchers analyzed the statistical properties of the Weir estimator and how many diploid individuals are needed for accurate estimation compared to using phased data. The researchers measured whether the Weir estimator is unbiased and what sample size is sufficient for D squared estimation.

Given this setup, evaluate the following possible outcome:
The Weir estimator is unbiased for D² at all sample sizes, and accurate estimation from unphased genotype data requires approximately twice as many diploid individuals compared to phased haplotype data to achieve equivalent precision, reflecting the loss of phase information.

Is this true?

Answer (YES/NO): NO